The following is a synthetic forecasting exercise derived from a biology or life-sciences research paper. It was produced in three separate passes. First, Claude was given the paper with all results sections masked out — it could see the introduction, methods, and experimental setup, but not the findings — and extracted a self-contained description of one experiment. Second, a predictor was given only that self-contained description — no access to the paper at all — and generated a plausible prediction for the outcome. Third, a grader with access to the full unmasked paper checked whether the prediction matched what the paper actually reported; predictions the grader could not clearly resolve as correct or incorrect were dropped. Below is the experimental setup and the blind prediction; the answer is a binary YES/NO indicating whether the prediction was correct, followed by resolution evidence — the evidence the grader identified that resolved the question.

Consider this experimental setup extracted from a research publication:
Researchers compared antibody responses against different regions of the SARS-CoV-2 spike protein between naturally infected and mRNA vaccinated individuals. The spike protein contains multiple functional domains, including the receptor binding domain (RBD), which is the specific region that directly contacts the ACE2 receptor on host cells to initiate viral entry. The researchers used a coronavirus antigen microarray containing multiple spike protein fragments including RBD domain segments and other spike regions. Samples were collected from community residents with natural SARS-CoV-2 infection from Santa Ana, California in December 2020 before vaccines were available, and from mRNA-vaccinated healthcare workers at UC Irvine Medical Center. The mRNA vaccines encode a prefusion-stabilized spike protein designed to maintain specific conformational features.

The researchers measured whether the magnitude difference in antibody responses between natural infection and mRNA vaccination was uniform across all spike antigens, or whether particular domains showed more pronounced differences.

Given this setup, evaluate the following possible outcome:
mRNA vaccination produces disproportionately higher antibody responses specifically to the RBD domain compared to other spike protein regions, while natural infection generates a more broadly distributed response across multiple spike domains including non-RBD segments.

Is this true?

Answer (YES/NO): YES